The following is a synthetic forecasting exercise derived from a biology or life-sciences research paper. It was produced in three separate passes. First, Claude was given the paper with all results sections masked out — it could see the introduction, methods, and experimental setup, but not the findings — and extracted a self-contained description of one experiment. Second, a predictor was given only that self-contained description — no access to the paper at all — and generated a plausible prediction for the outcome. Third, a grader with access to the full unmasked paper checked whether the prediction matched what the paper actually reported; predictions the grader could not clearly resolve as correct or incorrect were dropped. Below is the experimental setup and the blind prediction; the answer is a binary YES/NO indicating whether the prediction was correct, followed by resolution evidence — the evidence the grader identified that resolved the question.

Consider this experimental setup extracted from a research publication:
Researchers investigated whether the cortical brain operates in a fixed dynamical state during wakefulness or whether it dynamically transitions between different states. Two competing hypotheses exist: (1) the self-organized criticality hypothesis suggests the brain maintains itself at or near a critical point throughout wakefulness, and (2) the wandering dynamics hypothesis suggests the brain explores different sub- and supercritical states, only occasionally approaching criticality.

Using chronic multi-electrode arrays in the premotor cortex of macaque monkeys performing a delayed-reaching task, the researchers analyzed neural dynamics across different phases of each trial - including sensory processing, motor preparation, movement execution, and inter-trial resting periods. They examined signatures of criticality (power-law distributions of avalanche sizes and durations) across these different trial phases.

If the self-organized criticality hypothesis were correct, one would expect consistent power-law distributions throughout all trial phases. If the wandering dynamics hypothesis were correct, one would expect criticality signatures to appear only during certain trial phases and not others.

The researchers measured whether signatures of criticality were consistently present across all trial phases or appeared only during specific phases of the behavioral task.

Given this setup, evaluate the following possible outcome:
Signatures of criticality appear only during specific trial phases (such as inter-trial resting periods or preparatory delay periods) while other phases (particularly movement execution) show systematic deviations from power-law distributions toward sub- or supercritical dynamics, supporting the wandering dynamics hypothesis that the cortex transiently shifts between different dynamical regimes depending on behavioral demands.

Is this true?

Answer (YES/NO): YES